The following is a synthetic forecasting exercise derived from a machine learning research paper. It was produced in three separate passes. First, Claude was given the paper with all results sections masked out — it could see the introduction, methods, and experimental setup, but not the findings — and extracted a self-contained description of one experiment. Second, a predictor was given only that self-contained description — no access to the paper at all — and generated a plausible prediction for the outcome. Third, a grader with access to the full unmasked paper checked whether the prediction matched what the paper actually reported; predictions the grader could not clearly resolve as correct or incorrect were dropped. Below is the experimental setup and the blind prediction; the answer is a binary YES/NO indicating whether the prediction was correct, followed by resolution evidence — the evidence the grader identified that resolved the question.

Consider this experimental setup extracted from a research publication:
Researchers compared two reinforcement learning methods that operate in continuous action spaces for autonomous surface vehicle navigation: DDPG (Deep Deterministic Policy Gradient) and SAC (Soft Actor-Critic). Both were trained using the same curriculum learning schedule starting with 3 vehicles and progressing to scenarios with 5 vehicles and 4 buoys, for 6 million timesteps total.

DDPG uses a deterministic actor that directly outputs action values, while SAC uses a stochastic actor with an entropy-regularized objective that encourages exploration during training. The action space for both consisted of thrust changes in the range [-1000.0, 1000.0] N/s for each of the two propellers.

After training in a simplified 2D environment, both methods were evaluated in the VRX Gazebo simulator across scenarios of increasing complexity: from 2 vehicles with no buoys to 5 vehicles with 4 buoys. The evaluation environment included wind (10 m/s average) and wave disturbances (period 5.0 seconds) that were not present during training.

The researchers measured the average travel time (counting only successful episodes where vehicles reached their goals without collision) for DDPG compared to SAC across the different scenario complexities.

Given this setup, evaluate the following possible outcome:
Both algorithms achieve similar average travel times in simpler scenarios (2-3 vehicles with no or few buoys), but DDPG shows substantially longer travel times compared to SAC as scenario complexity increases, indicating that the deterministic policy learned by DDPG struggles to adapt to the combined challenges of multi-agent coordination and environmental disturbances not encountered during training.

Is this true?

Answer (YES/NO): NO